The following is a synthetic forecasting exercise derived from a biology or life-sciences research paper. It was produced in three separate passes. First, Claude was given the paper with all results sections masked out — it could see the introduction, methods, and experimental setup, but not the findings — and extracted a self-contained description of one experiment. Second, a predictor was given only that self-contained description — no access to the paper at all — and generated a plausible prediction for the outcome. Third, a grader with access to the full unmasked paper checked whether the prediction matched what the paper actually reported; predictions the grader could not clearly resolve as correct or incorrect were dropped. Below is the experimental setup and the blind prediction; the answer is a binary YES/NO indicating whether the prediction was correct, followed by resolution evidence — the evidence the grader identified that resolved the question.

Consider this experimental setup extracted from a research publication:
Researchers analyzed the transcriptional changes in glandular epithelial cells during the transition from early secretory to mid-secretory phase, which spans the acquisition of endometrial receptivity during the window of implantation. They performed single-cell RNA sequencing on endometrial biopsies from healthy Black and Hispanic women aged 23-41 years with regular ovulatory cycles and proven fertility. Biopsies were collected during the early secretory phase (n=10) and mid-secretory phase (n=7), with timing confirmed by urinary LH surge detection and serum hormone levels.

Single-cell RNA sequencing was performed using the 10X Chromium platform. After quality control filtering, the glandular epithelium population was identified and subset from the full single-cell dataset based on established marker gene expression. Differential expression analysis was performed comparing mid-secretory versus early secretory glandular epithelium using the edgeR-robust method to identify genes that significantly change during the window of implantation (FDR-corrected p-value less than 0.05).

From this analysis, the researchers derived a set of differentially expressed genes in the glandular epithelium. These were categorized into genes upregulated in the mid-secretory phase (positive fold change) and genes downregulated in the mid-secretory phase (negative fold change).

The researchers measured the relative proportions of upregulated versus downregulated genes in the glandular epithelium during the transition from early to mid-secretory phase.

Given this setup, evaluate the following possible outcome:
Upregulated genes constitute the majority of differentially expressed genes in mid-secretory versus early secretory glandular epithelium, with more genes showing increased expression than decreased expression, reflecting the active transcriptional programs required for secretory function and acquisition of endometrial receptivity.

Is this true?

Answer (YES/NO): YES